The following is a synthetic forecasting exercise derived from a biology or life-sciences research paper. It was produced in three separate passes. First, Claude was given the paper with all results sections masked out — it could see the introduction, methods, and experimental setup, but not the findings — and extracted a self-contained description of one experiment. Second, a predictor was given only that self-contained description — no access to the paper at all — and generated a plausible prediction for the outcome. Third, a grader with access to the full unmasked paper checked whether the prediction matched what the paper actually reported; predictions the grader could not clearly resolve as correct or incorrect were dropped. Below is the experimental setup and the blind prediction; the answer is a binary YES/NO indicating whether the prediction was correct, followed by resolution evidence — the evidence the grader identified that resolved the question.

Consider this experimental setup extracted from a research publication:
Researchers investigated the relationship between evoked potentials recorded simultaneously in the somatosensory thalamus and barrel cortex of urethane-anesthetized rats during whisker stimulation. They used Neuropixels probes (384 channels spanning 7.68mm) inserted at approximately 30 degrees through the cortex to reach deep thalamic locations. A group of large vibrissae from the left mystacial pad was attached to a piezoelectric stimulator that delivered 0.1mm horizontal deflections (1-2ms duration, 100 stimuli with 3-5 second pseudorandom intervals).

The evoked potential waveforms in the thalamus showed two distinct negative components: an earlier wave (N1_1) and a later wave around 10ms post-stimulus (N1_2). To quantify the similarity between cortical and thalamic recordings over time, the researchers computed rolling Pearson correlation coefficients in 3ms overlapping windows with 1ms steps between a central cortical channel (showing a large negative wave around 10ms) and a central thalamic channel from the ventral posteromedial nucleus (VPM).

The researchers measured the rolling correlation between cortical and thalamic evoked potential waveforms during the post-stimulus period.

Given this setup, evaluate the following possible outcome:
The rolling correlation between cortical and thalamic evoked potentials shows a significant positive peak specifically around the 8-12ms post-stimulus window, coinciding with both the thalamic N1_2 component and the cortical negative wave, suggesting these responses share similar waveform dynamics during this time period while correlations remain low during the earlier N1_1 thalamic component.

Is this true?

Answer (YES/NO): YES